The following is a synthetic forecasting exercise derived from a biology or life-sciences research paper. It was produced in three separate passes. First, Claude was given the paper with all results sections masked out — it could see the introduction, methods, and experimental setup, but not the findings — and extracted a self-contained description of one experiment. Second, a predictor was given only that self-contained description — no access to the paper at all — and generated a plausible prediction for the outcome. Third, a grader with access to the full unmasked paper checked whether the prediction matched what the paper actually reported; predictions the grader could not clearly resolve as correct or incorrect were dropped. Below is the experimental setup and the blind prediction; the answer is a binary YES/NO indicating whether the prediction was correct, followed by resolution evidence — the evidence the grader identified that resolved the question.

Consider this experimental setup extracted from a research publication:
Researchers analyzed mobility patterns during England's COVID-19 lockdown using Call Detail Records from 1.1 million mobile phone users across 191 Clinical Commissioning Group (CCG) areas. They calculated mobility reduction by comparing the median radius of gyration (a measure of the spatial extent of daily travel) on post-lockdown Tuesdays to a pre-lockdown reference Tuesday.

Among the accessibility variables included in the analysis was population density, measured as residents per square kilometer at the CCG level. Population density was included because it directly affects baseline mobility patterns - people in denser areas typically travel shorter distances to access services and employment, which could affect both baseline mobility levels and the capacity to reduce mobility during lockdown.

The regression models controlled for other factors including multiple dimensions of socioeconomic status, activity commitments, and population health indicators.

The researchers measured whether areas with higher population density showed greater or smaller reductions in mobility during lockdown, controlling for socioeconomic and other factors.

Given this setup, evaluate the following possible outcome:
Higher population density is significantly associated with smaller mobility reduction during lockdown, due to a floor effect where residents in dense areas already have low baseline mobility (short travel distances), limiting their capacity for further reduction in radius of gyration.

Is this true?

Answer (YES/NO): NO